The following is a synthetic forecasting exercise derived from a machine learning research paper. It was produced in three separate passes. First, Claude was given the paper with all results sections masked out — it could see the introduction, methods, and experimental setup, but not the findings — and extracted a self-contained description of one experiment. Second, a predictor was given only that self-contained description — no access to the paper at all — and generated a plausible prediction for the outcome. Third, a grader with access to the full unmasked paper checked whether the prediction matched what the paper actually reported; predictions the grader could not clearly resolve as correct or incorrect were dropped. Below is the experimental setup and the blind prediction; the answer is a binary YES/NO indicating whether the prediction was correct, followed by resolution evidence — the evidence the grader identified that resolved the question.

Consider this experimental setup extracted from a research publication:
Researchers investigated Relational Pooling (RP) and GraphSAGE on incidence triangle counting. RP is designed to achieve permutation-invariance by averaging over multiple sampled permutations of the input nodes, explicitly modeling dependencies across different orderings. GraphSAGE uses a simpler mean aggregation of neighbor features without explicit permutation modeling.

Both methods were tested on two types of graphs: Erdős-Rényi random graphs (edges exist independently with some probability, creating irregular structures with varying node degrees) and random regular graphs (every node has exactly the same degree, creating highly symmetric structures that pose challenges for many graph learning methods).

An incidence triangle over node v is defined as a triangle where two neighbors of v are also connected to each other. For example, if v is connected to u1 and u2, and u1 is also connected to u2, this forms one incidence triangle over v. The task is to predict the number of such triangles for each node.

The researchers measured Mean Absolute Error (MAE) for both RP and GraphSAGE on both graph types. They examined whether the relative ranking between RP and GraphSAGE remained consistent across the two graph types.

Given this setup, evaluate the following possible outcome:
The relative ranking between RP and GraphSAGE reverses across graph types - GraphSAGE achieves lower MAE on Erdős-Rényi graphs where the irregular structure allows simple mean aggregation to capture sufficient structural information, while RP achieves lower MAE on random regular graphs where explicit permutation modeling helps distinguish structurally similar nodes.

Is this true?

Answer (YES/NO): NO